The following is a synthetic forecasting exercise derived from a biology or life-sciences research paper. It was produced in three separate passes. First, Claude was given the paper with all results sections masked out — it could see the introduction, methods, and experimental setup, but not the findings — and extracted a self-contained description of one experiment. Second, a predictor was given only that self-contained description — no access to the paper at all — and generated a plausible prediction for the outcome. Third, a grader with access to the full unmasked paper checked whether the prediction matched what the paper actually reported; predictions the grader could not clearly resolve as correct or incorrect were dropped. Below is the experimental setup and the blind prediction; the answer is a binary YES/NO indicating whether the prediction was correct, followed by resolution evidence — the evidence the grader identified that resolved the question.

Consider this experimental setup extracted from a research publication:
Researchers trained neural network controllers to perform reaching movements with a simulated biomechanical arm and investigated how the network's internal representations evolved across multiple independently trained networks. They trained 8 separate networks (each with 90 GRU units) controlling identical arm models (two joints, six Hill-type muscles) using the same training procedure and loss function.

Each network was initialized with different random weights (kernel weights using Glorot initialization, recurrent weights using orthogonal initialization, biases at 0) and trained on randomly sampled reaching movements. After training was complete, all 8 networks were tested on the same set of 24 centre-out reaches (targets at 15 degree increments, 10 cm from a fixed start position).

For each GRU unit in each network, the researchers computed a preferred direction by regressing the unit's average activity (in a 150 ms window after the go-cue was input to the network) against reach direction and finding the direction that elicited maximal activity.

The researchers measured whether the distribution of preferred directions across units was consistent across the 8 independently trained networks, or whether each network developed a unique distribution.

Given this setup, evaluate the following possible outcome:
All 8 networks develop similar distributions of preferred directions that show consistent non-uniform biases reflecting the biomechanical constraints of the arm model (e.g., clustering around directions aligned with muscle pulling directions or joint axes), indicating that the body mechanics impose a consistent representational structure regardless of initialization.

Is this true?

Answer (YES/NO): YES